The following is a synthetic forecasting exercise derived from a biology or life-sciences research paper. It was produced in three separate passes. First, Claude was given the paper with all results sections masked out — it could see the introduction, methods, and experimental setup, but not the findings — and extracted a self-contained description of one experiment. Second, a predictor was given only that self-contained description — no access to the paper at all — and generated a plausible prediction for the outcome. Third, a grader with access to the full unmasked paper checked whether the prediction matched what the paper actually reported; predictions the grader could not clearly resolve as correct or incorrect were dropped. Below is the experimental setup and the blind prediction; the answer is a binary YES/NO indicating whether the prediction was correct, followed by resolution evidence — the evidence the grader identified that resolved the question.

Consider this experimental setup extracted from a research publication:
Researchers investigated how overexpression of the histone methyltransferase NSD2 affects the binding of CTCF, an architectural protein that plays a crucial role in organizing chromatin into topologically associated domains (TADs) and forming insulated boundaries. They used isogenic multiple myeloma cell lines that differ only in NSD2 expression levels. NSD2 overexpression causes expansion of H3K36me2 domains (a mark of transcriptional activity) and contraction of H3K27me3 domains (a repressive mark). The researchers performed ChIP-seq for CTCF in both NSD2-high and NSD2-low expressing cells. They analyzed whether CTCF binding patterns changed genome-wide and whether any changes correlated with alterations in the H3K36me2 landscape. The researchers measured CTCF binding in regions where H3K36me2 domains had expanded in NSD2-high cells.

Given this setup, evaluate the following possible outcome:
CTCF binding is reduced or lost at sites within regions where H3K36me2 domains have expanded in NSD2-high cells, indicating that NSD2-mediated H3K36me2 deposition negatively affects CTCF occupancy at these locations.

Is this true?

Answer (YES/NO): NO